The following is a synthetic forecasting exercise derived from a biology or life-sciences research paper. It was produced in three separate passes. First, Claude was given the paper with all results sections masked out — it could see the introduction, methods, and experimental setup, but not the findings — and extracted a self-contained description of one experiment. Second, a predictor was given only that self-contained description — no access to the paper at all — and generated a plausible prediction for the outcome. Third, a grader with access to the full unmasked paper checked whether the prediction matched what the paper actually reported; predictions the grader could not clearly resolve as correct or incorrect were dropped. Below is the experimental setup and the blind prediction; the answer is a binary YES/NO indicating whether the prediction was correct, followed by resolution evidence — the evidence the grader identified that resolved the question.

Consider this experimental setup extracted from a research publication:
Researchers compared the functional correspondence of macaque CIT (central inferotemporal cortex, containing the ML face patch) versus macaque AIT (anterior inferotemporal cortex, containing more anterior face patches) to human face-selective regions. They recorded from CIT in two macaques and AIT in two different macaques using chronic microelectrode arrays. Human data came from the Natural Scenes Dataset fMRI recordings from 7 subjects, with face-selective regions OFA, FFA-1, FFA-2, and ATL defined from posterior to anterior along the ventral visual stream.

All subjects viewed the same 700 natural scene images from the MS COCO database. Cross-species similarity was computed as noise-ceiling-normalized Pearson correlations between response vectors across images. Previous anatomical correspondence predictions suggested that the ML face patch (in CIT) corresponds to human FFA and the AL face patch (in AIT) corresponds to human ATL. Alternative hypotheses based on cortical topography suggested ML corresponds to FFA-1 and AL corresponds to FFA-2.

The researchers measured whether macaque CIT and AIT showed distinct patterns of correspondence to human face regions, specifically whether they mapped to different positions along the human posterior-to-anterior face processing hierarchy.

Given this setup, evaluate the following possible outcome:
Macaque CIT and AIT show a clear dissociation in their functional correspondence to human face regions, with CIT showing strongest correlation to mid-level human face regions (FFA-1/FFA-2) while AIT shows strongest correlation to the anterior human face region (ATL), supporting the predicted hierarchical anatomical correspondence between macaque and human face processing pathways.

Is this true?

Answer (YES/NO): YES